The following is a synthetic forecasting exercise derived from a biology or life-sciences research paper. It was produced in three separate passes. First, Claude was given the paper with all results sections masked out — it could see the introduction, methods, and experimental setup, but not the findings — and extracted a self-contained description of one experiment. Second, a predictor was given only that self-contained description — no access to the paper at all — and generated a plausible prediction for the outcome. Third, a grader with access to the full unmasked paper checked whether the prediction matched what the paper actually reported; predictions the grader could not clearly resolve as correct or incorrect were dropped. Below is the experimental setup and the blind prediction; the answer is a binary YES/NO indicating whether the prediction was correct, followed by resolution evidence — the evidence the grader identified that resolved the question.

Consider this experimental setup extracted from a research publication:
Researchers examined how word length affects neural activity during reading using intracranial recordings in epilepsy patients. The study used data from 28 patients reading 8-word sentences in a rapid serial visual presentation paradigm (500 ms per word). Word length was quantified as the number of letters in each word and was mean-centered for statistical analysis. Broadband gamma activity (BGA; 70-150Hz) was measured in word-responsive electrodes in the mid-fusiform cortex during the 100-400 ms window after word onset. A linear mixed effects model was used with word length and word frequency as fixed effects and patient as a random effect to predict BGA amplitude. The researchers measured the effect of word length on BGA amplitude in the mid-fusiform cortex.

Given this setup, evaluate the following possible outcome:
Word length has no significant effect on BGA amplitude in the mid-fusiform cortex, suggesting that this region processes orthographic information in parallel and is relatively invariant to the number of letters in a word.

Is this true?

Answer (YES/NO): NO